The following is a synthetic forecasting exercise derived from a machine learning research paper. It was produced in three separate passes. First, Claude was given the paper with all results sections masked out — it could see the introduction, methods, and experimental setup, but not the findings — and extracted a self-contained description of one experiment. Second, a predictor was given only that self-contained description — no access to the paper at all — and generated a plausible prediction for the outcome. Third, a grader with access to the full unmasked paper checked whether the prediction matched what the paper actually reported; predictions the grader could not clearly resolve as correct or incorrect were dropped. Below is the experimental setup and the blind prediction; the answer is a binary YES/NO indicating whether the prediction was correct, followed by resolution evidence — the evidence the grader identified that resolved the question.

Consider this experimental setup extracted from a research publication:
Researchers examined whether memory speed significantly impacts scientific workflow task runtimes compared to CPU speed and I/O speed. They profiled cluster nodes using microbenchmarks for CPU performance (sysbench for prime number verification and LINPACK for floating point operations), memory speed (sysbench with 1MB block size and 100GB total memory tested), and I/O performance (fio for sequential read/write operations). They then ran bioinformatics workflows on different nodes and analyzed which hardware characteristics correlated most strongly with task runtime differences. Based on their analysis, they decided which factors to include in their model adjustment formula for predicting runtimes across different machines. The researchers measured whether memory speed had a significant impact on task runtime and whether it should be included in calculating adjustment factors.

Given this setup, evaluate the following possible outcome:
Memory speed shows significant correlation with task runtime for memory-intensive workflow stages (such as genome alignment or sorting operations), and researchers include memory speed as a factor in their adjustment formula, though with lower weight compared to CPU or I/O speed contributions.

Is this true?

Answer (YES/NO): NO